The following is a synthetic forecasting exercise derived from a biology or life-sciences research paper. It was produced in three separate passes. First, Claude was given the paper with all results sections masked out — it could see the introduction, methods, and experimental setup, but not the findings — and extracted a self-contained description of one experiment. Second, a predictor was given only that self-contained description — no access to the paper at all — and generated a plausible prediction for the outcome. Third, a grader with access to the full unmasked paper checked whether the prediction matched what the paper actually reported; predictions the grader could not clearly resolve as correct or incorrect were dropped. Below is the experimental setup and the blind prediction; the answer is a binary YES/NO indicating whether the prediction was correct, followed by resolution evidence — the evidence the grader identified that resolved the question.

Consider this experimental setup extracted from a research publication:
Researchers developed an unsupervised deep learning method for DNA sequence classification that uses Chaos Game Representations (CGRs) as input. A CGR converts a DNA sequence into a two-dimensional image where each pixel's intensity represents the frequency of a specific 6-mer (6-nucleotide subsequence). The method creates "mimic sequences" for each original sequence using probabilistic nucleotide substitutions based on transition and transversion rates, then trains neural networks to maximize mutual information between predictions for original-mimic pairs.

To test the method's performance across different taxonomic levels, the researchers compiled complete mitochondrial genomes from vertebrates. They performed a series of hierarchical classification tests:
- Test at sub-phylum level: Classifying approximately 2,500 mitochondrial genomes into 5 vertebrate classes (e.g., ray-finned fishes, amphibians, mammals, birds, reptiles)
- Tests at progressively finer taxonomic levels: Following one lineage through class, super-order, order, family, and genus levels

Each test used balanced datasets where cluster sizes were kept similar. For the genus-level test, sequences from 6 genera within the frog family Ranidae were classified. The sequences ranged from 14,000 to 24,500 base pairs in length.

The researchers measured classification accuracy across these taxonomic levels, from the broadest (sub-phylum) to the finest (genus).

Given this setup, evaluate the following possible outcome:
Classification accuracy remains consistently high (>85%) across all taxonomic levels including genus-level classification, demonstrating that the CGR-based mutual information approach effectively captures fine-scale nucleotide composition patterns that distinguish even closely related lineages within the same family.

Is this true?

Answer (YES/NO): NO